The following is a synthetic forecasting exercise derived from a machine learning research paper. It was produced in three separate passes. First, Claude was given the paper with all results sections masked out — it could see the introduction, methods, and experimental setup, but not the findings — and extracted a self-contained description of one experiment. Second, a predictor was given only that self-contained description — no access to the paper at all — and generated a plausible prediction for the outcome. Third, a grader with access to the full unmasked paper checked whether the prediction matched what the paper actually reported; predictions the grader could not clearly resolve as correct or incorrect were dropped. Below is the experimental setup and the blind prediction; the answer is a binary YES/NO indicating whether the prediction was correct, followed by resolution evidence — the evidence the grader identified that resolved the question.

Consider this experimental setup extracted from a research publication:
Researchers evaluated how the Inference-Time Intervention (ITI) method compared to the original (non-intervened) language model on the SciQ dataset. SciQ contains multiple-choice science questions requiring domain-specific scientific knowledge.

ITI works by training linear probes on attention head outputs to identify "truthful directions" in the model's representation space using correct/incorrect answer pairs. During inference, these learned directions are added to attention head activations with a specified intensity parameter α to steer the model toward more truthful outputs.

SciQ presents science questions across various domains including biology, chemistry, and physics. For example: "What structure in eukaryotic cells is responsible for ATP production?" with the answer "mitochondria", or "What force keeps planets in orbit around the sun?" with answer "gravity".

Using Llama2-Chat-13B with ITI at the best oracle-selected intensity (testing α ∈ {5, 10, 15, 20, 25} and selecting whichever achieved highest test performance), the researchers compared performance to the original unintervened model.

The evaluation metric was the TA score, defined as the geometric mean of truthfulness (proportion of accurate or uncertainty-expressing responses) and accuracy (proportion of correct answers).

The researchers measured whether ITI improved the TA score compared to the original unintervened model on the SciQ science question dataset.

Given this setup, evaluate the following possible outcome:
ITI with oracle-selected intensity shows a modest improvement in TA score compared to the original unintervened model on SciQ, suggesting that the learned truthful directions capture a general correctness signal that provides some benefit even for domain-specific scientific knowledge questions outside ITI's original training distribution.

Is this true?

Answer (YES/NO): YES